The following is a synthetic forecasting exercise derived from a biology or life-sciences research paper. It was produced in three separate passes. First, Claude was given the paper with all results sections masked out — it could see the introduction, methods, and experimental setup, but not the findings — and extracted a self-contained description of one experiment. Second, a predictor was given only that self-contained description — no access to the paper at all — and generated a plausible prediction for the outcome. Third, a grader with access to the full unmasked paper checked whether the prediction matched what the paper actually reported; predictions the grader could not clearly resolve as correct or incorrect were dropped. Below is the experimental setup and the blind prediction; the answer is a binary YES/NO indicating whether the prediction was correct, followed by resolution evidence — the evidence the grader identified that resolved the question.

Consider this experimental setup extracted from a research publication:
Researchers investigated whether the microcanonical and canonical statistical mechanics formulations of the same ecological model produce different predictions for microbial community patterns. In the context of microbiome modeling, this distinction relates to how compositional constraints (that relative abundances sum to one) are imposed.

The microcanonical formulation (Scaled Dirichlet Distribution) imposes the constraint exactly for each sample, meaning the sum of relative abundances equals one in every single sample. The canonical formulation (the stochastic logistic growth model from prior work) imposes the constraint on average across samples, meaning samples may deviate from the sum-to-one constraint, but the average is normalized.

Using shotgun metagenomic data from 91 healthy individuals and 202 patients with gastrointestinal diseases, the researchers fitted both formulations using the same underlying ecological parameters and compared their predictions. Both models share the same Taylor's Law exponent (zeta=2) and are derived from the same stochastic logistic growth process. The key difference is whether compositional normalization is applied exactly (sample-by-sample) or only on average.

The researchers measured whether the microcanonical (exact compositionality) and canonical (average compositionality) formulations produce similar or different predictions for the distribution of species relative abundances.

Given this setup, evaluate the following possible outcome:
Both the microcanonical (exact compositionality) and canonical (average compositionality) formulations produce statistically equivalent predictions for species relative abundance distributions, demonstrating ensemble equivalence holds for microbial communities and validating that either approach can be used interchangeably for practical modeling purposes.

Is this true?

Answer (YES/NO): NO